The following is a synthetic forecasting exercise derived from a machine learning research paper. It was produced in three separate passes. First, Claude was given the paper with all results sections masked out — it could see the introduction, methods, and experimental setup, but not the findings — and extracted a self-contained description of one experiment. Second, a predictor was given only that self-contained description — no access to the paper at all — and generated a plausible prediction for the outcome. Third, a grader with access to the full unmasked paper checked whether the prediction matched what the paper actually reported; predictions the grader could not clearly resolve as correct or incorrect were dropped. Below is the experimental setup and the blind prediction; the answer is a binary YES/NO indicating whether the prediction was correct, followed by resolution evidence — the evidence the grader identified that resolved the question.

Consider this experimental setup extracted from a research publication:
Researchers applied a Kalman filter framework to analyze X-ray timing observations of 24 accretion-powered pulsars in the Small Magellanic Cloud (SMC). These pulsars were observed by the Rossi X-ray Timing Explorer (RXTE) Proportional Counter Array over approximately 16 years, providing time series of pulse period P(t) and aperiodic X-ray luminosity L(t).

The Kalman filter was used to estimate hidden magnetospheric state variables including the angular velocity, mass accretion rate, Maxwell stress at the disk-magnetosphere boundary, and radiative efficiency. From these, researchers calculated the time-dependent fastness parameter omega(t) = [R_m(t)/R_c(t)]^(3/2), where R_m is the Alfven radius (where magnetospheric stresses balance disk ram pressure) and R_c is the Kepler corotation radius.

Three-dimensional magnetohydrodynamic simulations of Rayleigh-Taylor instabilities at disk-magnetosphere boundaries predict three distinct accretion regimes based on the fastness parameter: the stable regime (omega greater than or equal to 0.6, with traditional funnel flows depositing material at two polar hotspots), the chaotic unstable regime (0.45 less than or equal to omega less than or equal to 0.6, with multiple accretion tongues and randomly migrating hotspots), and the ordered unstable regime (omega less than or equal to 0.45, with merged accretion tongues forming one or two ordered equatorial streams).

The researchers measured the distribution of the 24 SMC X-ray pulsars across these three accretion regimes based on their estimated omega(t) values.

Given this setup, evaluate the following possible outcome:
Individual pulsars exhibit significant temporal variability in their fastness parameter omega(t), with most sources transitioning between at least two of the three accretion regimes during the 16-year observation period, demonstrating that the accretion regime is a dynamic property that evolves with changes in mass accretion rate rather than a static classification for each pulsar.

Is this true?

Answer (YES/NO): NO